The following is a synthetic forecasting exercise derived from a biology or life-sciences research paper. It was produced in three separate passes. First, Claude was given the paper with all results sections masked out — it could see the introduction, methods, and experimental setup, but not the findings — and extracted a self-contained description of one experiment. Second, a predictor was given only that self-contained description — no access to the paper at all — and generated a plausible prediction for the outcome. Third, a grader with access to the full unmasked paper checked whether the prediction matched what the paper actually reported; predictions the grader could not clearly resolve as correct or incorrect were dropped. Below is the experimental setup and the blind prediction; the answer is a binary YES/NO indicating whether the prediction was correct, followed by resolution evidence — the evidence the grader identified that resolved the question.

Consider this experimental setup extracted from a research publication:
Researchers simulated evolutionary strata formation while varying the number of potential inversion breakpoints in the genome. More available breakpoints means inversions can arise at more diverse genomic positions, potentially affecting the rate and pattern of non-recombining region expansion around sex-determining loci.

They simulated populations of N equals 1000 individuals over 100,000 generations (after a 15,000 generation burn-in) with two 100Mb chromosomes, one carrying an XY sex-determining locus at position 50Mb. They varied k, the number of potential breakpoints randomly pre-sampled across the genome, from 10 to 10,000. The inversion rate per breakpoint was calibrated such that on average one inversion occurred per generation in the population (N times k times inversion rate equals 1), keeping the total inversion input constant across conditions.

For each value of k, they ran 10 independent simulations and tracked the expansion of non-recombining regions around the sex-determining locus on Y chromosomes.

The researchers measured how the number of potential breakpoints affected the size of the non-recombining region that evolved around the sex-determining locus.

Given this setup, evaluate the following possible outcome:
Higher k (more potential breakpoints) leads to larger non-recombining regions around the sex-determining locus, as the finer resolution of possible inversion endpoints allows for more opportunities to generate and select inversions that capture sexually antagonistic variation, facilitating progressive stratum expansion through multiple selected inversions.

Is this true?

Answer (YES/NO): NO